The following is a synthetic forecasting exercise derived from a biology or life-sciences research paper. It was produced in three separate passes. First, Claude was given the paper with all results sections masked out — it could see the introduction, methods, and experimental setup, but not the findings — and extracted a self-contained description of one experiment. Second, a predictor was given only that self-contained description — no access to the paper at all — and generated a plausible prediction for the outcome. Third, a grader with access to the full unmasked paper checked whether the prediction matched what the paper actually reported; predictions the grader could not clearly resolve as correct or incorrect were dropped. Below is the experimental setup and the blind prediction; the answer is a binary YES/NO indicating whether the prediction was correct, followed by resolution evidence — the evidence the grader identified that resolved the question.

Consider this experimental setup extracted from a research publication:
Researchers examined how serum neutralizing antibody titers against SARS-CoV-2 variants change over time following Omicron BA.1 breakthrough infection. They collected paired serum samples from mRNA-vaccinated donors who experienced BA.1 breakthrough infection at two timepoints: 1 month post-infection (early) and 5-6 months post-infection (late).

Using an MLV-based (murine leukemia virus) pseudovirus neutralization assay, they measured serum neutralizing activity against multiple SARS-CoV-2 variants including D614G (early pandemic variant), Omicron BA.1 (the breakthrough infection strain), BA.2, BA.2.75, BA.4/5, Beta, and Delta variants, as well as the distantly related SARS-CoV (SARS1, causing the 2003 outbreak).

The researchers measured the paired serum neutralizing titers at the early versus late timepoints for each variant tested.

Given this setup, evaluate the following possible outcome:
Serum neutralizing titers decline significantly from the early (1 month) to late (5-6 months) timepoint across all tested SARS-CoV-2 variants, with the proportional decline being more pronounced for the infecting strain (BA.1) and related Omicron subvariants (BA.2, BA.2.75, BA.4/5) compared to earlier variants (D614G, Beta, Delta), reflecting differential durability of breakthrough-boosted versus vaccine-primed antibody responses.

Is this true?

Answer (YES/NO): NO